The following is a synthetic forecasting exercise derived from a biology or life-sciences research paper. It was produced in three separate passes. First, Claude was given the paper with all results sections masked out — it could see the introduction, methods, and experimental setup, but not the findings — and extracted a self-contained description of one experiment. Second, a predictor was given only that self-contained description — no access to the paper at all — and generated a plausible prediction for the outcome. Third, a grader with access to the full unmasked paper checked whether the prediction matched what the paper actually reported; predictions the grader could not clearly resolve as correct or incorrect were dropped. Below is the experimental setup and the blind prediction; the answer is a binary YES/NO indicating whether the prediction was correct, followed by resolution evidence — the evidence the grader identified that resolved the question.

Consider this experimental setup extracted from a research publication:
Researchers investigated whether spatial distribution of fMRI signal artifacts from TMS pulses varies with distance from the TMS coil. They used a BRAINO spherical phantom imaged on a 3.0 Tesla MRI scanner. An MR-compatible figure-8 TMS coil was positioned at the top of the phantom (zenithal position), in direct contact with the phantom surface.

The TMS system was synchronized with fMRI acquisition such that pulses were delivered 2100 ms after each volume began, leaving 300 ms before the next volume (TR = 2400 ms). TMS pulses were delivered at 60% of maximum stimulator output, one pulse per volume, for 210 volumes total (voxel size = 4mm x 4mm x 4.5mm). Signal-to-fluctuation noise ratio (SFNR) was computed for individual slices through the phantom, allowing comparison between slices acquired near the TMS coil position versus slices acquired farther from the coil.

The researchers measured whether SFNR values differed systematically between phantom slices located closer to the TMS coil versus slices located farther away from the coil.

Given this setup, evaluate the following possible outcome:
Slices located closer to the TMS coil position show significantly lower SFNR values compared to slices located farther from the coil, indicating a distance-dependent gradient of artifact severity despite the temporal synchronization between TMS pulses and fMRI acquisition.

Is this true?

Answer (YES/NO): YES